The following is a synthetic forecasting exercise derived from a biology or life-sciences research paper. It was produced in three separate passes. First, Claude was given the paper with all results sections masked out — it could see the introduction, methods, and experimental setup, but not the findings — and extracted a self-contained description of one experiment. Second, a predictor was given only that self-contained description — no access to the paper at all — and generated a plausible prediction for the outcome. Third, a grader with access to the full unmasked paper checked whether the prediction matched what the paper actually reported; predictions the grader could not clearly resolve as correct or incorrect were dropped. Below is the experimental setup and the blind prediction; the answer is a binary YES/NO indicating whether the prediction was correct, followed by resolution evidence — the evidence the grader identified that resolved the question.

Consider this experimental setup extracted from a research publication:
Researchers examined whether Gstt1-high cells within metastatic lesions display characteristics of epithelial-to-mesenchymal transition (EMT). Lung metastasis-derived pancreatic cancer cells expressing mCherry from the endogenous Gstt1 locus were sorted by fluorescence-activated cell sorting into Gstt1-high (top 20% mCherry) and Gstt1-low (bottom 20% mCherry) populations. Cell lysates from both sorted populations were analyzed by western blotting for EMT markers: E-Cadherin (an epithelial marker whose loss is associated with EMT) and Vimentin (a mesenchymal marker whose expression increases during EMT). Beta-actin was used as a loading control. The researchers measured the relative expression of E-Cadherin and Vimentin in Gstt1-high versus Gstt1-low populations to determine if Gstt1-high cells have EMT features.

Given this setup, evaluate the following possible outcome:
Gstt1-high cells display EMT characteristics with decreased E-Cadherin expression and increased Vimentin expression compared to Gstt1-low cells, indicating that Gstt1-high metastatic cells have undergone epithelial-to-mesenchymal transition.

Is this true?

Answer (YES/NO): YES